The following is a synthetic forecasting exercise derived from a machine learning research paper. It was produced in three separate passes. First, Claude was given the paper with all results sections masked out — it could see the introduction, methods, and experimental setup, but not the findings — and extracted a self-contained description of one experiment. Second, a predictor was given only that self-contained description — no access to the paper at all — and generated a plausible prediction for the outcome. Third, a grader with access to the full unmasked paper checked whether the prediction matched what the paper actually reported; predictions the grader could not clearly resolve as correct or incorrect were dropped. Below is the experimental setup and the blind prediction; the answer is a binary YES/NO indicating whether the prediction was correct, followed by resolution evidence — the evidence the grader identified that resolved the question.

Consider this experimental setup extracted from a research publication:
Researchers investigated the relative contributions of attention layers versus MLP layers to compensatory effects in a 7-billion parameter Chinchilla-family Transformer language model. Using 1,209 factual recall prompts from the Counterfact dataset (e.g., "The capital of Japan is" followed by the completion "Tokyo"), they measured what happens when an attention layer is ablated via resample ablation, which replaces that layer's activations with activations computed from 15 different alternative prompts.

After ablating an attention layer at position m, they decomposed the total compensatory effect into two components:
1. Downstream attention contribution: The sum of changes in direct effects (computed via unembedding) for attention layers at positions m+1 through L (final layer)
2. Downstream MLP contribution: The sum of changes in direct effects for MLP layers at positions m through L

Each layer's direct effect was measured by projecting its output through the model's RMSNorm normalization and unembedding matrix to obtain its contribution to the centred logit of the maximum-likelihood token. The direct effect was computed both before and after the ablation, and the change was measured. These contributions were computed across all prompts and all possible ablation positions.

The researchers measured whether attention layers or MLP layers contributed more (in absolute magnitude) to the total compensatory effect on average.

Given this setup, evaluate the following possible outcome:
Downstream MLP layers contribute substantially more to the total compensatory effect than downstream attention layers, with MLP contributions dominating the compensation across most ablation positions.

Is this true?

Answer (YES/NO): NO